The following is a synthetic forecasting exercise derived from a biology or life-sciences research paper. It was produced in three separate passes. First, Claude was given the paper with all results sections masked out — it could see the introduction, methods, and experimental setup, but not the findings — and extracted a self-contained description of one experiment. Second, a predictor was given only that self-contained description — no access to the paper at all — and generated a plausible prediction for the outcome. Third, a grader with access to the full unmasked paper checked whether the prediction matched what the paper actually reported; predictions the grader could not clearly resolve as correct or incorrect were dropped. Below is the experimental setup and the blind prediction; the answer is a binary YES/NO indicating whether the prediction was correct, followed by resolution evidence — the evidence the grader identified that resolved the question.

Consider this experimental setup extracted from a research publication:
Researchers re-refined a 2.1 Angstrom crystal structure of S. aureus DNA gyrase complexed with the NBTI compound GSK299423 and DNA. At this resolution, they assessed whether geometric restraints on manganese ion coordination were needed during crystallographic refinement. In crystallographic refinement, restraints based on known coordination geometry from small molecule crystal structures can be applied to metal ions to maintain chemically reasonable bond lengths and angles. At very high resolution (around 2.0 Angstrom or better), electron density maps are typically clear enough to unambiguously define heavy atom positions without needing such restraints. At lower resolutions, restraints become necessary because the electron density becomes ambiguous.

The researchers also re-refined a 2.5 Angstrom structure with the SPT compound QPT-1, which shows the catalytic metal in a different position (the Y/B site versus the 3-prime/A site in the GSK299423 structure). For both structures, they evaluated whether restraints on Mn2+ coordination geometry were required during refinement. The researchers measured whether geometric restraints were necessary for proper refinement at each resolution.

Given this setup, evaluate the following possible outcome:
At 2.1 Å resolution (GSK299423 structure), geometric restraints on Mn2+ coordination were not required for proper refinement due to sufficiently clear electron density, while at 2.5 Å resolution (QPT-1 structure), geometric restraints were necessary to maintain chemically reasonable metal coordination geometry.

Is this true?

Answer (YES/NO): YES